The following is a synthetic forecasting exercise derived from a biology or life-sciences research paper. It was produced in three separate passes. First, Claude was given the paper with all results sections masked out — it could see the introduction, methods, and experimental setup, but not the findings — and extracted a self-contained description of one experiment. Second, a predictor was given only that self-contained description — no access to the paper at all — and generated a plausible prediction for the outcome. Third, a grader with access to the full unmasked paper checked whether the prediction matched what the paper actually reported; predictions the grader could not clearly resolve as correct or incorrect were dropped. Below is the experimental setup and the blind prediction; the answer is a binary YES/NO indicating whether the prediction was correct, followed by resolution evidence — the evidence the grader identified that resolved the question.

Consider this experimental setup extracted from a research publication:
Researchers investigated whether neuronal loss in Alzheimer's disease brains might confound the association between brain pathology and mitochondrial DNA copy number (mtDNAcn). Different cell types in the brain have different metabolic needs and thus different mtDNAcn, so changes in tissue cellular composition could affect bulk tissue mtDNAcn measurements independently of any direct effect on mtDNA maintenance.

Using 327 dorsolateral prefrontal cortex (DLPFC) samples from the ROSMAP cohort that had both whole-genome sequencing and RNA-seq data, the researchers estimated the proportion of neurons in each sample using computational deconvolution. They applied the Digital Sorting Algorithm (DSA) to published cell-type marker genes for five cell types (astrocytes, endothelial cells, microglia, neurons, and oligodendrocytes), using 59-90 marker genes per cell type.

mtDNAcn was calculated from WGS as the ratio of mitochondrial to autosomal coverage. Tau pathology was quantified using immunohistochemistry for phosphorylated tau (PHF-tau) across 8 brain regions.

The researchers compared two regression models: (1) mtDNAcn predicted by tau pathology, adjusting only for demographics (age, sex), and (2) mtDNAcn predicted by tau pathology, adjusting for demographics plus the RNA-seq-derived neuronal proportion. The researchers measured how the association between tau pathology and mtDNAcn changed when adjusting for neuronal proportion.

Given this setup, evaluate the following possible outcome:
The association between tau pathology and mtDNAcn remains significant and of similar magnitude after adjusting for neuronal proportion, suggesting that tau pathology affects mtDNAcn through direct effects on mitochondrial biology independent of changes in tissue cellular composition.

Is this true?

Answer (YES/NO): YES